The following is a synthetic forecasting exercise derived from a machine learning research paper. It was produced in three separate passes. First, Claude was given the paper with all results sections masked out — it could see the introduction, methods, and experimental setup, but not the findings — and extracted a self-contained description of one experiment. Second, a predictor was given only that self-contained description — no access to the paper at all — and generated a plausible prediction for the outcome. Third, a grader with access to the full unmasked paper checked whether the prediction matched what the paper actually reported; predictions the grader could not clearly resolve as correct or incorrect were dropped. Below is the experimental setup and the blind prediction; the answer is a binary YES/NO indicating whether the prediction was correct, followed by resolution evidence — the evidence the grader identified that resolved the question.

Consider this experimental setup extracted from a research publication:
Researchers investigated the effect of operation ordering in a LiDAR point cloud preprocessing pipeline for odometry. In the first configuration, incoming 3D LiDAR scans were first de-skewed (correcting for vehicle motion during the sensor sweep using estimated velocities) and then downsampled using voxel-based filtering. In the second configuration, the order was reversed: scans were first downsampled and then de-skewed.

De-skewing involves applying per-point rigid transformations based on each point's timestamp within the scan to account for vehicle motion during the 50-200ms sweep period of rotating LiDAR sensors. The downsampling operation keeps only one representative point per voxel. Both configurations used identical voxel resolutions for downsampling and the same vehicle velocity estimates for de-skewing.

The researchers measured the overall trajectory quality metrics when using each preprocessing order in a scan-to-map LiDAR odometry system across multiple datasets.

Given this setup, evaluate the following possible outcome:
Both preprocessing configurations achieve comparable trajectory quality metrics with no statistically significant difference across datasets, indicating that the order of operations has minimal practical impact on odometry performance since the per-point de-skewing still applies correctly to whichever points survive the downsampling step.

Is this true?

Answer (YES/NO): YES